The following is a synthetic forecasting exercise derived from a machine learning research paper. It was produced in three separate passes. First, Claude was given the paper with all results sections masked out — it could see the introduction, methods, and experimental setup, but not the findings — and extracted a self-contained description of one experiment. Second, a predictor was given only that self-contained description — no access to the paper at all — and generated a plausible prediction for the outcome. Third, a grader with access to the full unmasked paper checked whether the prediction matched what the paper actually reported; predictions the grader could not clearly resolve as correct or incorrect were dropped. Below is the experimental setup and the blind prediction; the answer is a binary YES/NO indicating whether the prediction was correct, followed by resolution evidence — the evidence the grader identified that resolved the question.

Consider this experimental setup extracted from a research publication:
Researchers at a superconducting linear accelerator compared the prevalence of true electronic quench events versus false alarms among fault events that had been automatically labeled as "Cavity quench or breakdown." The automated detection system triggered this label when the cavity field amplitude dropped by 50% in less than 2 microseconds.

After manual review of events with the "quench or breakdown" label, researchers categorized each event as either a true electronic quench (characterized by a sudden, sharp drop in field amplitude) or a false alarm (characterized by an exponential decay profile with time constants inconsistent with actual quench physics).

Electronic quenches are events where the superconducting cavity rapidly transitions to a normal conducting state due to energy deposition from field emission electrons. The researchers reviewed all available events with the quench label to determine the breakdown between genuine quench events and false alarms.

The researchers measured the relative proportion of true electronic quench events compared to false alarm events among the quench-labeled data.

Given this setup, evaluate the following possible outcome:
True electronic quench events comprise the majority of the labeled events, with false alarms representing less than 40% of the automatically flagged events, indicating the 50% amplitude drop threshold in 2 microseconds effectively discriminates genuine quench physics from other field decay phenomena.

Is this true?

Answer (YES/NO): YES